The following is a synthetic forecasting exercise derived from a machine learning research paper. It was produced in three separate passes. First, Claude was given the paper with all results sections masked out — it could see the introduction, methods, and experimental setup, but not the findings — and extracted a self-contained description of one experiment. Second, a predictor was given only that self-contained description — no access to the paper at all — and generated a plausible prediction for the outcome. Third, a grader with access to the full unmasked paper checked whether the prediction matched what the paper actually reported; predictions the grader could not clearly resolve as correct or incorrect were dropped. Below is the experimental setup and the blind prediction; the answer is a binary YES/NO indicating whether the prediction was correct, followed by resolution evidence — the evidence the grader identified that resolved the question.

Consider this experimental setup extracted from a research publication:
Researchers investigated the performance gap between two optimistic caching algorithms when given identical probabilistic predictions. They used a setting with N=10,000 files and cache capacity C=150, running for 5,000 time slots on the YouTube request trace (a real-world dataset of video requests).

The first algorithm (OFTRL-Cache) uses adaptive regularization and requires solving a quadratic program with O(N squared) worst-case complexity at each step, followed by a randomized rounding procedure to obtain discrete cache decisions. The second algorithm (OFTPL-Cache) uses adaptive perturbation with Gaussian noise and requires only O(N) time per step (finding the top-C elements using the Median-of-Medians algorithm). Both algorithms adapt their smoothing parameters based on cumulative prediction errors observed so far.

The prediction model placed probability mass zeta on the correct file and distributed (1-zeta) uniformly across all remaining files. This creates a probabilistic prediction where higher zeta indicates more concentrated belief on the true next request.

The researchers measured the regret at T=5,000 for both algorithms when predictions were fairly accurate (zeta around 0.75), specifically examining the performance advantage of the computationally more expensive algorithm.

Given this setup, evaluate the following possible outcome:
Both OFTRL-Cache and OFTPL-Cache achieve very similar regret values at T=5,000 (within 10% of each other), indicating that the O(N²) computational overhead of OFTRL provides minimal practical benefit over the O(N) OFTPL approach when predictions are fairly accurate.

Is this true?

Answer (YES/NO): NO